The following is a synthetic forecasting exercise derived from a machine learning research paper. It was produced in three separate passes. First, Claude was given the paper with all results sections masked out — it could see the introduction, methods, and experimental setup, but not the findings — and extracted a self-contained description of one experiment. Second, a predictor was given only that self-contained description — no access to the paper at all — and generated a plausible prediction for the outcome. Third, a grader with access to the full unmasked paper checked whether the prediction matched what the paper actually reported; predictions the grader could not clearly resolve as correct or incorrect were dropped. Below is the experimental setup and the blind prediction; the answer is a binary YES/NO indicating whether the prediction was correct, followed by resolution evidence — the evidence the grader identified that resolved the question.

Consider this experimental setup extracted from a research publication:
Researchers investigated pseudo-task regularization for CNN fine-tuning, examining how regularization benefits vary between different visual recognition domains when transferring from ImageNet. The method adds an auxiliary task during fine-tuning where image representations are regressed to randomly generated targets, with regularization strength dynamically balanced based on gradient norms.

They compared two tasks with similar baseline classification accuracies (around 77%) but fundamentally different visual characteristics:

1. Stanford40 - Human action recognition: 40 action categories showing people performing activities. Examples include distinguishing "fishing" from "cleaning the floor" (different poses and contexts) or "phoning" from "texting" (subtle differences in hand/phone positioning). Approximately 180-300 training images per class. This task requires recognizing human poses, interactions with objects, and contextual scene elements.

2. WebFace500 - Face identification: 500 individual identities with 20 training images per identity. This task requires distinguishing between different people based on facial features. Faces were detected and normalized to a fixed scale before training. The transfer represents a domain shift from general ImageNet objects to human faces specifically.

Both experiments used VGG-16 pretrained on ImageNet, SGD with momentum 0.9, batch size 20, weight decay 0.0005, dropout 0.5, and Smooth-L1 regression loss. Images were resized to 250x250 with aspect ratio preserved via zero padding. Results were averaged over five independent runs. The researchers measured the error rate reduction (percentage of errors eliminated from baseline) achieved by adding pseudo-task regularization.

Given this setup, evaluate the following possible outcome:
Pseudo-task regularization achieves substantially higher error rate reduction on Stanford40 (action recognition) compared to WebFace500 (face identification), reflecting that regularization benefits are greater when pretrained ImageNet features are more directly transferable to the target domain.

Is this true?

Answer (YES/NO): YES